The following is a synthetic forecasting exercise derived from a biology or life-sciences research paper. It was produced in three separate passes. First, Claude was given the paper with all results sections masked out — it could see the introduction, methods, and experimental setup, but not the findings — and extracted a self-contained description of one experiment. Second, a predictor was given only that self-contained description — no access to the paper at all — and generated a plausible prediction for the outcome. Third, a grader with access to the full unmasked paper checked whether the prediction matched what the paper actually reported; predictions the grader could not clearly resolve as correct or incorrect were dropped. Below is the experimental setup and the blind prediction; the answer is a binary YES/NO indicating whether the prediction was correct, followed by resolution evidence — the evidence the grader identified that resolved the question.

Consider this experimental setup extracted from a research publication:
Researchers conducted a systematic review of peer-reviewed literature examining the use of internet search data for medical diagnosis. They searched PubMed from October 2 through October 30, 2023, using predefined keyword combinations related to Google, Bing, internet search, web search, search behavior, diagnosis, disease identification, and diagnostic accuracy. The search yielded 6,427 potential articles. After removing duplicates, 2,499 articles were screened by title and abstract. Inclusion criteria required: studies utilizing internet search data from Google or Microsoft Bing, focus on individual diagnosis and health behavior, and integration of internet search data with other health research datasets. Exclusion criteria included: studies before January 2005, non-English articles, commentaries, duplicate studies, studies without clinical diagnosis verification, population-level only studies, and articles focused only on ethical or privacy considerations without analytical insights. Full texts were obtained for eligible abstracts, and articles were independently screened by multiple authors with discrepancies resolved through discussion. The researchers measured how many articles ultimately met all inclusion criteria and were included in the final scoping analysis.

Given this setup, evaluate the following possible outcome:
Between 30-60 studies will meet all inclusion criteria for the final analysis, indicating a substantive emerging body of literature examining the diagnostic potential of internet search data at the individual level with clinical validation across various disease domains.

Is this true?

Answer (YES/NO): YES